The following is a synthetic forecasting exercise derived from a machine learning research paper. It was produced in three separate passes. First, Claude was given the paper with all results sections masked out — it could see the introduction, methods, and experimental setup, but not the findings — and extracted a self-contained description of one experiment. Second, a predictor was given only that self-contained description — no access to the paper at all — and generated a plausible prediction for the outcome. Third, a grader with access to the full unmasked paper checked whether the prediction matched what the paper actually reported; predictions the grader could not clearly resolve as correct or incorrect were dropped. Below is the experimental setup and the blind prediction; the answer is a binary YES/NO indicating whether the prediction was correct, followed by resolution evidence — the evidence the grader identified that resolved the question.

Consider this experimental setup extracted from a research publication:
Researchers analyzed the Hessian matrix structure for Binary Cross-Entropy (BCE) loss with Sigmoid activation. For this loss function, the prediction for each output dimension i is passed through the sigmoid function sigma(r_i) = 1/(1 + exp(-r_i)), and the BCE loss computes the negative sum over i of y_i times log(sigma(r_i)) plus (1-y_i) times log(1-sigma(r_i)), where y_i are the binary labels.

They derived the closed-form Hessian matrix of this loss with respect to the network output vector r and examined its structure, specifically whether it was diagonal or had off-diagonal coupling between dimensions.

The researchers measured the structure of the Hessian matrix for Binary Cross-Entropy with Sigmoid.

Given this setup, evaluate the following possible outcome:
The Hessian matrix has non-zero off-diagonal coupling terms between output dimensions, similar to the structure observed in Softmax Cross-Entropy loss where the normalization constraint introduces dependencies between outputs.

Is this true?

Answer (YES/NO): NO